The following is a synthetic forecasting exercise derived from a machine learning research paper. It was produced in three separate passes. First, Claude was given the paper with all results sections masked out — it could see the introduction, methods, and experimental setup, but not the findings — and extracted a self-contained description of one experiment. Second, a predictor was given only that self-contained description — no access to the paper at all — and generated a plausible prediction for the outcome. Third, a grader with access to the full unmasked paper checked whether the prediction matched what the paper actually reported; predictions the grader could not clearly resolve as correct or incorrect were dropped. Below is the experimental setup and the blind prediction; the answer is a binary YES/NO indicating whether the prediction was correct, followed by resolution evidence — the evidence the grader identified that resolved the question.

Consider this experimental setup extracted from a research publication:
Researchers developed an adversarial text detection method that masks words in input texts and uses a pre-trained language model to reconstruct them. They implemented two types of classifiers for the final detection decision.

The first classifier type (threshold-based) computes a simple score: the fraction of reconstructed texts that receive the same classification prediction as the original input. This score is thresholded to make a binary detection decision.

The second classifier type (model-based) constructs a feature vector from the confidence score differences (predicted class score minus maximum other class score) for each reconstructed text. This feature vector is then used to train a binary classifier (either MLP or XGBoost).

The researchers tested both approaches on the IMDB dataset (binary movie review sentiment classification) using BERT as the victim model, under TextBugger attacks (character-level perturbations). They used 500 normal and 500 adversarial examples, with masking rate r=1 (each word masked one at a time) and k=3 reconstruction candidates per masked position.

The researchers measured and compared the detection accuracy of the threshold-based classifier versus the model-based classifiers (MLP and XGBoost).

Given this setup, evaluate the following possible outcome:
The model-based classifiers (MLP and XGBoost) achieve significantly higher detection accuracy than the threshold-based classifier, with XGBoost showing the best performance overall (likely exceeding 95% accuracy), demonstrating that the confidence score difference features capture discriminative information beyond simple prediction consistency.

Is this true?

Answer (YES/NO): NO